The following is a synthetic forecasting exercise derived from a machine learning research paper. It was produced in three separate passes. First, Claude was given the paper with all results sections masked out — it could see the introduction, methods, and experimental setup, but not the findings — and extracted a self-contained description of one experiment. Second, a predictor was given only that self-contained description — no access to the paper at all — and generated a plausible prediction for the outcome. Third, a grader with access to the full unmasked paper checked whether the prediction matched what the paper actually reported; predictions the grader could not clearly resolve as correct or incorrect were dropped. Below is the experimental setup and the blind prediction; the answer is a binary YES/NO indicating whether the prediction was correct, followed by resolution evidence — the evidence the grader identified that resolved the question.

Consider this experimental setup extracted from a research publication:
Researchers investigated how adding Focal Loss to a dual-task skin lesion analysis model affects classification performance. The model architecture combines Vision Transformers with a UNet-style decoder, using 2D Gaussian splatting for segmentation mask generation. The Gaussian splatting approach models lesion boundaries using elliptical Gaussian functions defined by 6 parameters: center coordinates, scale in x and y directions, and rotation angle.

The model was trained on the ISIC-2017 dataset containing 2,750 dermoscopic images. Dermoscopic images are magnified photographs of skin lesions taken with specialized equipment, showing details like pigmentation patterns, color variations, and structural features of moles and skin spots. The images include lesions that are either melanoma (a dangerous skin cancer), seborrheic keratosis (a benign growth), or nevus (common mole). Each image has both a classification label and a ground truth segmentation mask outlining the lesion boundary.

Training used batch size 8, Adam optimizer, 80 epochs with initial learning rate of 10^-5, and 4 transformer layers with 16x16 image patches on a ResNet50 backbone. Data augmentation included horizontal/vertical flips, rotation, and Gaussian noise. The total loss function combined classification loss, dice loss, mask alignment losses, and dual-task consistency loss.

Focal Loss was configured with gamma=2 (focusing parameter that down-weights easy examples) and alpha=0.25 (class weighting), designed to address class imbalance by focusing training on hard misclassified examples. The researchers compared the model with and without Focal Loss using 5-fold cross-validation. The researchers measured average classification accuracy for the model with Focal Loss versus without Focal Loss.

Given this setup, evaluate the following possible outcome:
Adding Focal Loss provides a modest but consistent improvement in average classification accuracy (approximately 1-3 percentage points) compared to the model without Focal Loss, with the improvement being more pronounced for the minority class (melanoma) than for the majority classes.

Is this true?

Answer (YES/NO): NO